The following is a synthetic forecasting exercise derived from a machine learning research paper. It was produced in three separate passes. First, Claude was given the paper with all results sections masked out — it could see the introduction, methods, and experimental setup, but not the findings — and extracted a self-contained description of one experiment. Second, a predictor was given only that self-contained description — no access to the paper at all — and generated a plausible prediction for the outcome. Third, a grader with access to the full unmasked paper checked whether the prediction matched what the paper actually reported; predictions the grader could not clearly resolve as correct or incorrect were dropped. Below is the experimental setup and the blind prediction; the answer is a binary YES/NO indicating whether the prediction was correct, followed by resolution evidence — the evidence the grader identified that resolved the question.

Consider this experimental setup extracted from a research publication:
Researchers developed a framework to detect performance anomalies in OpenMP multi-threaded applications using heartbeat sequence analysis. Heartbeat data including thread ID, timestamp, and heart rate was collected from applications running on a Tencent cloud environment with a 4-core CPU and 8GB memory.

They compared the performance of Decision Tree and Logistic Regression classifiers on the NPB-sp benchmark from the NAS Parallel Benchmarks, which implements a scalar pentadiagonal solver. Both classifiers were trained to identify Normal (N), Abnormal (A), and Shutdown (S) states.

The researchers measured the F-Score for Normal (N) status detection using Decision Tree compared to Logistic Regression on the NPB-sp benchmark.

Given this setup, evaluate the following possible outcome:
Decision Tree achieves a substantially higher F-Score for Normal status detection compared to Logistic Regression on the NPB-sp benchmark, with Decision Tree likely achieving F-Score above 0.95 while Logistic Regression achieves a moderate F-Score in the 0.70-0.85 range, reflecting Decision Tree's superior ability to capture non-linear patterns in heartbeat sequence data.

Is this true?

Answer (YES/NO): NO